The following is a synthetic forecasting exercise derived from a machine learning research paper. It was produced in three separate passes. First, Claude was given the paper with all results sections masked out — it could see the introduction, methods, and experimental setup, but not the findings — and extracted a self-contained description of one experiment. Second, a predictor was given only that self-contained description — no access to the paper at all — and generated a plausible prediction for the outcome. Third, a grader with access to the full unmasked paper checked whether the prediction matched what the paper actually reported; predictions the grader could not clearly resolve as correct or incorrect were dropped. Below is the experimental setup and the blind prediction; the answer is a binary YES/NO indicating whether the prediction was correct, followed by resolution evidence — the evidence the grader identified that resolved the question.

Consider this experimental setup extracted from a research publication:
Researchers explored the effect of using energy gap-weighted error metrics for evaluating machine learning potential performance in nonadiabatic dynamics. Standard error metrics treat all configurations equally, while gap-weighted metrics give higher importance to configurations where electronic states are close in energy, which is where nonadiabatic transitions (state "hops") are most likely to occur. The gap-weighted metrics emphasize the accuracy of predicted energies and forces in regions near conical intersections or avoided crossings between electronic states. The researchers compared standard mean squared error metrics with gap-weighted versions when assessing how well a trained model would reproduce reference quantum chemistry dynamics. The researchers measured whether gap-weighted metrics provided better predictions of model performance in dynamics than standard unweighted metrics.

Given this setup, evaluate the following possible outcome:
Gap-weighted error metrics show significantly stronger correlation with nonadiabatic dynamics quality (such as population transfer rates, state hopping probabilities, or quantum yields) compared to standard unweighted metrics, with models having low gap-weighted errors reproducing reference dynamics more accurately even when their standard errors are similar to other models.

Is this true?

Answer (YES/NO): NO